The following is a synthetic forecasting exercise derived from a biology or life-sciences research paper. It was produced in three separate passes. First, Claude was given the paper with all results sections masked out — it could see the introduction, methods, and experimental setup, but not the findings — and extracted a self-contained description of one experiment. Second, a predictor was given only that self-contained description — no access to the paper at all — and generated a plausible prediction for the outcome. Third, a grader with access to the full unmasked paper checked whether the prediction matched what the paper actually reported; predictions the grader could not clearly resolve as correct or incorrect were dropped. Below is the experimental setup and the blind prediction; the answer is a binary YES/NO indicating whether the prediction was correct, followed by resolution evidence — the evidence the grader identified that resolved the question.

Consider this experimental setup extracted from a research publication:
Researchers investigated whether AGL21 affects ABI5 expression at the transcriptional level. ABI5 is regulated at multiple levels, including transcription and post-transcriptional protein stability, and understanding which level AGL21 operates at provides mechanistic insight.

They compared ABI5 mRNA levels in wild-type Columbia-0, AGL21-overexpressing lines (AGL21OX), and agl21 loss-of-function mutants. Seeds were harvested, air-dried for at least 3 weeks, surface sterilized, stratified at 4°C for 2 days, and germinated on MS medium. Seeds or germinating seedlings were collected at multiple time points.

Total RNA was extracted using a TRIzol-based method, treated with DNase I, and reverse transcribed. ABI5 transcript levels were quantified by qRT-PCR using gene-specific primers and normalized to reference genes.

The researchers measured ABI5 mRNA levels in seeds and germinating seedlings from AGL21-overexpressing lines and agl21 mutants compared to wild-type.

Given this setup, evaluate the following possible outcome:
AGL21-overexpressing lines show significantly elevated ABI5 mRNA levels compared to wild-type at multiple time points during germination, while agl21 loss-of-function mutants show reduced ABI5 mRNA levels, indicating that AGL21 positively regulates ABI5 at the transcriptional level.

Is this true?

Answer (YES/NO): YES